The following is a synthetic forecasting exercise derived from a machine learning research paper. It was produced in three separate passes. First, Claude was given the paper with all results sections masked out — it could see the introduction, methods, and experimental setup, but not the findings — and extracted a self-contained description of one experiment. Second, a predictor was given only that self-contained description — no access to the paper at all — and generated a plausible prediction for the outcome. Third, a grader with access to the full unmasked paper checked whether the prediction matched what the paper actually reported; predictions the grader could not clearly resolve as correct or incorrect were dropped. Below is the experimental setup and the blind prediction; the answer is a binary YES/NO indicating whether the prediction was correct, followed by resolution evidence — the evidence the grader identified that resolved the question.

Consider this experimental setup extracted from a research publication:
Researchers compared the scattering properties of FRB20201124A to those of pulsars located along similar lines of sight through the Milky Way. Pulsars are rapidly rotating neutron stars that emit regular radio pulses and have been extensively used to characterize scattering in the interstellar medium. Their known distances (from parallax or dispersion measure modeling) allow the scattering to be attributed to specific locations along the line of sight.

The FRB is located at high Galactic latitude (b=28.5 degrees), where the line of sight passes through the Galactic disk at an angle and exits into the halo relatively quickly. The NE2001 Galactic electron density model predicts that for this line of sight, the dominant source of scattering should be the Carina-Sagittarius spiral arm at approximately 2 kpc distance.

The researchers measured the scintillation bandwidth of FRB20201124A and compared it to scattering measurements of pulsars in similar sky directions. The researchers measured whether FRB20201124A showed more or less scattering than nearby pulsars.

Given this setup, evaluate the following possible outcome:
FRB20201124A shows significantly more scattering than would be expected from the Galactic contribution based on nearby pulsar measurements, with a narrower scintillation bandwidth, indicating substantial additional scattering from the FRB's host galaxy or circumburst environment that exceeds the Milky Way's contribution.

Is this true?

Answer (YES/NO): NO